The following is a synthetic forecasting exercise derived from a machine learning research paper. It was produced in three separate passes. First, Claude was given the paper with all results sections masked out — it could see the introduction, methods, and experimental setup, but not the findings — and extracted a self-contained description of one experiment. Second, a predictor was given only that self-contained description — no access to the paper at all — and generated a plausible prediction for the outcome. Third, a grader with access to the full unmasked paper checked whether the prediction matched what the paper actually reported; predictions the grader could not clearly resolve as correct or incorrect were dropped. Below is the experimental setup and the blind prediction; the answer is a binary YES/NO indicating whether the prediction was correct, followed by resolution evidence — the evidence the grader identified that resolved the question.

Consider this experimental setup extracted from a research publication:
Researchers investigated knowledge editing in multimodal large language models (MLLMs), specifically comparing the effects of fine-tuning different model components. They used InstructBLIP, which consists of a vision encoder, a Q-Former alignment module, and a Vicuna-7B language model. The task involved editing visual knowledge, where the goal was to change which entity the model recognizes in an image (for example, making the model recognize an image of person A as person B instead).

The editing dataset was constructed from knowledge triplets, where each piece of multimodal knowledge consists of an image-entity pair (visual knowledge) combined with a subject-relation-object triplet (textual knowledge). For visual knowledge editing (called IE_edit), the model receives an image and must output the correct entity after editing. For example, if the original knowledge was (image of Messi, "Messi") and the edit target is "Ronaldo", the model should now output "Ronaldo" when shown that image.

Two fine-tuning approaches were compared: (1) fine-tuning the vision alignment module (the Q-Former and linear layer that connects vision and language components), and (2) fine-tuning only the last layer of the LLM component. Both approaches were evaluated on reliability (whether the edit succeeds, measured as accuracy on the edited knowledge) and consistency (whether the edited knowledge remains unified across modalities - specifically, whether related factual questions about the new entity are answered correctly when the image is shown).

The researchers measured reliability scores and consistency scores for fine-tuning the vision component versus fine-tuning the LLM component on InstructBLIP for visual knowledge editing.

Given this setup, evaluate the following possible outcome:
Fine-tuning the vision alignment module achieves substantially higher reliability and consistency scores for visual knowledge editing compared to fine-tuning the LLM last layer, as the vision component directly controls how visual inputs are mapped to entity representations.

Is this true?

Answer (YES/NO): NO